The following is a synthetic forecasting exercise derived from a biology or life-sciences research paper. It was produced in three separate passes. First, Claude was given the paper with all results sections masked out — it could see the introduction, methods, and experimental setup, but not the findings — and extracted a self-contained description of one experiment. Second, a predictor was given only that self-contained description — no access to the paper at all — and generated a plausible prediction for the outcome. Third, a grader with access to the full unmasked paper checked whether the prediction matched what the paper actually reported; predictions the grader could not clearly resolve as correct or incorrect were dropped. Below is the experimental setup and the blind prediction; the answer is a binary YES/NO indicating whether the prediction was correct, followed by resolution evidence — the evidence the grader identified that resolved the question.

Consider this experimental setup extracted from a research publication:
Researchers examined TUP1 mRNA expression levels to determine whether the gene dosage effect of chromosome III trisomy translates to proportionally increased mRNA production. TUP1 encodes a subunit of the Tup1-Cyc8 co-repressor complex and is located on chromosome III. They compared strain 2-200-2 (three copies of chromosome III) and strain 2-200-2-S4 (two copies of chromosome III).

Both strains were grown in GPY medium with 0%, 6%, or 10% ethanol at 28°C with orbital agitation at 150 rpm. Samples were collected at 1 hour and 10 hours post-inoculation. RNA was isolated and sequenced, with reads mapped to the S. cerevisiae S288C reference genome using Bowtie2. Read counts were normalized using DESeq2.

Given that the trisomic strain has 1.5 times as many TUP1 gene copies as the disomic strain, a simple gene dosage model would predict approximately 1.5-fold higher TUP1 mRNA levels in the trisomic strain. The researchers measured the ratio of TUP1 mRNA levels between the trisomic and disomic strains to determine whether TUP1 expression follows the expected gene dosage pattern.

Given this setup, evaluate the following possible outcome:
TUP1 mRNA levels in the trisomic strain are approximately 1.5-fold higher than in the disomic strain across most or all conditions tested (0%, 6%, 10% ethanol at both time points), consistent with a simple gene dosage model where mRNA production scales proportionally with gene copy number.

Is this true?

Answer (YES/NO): NO